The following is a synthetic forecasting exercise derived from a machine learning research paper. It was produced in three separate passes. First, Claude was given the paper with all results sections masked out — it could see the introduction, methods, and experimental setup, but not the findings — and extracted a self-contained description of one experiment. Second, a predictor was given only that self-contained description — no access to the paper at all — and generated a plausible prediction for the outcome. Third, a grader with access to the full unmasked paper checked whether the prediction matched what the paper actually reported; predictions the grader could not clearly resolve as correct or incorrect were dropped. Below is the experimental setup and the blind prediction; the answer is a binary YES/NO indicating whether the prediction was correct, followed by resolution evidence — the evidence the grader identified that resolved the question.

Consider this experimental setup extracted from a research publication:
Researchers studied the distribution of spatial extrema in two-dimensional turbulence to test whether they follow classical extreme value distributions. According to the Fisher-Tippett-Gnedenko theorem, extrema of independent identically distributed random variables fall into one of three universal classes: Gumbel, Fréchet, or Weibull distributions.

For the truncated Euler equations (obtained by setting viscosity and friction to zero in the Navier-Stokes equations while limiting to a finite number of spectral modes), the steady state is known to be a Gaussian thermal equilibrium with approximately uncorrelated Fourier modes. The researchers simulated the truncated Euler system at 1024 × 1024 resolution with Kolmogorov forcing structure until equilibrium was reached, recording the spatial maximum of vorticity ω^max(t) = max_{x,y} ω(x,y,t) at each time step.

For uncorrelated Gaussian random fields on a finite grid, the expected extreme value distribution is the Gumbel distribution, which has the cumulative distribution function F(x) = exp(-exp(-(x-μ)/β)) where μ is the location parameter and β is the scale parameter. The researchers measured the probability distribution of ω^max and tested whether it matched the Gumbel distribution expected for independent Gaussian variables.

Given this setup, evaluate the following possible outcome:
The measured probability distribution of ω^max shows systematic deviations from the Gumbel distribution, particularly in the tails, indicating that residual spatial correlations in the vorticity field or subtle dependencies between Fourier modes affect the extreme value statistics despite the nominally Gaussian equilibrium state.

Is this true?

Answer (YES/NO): NO